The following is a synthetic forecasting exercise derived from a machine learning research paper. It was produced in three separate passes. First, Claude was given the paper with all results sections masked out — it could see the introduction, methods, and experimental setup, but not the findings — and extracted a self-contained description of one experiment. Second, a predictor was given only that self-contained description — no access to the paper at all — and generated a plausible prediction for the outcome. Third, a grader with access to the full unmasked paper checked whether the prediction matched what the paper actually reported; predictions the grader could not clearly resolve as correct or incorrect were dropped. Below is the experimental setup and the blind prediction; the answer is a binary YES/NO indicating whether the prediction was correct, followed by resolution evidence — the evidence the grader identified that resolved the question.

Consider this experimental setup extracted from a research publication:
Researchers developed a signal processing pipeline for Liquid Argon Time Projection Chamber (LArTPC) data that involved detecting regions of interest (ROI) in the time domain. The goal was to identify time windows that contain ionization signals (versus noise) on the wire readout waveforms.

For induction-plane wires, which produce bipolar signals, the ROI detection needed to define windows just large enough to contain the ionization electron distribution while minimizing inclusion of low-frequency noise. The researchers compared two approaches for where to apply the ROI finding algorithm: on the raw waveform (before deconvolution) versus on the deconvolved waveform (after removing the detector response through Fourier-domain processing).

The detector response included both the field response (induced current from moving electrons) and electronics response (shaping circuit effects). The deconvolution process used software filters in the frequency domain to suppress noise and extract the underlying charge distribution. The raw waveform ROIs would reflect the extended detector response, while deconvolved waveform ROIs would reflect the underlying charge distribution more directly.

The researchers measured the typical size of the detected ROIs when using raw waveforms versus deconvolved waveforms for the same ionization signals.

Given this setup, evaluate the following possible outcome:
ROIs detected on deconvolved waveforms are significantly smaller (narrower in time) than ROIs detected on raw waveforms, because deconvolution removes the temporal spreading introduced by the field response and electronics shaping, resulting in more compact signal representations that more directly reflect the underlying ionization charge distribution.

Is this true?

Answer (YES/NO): YES